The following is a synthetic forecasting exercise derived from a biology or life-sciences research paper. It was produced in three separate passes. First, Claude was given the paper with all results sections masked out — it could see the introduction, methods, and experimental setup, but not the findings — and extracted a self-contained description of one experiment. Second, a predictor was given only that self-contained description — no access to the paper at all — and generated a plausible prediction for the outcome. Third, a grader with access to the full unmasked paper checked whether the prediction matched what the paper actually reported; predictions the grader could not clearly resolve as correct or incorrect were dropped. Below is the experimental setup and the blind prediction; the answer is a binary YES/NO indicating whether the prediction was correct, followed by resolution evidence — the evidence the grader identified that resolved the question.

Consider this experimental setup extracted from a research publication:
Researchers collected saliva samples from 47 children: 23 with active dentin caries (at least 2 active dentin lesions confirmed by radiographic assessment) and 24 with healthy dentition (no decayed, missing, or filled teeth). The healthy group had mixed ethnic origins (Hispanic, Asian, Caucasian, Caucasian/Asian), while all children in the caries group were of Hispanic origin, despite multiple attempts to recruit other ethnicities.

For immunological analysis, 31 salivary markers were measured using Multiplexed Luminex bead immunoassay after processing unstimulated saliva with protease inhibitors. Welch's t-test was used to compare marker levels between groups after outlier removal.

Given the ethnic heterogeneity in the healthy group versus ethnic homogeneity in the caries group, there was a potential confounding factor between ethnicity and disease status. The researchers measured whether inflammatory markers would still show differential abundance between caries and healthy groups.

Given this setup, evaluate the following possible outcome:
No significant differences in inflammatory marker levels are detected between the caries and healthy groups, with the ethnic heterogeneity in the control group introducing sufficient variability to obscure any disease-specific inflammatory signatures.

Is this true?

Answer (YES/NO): NO